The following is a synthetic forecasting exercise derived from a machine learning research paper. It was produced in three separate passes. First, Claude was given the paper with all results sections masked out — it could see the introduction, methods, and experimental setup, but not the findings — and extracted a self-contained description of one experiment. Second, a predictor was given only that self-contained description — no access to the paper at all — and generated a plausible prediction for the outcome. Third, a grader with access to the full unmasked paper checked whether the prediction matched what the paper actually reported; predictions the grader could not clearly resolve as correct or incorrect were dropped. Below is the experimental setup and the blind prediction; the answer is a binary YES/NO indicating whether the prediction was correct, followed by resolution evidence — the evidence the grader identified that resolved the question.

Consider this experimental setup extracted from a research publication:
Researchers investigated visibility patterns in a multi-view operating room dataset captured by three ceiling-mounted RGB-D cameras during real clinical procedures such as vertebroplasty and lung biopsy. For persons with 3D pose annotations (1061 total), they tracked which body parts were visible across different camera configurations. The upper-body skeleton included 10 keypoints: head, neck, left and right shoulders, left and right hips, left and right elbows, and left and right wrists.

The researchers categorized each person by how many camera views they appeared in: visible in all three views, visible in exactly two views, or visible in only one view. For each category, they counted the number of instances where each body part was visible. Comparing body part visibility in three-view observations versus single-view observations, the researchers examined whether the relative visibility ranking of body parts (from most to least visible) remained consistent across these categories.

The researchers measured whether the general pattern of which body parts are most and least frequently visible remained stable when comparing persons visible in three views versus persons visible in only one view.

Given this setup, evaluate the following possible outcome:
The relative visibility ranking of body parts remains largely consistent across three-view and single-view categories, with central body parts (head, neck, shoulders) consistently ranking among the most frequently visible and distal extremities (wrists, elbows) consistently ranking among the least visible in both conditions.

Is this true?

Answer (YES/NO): YES